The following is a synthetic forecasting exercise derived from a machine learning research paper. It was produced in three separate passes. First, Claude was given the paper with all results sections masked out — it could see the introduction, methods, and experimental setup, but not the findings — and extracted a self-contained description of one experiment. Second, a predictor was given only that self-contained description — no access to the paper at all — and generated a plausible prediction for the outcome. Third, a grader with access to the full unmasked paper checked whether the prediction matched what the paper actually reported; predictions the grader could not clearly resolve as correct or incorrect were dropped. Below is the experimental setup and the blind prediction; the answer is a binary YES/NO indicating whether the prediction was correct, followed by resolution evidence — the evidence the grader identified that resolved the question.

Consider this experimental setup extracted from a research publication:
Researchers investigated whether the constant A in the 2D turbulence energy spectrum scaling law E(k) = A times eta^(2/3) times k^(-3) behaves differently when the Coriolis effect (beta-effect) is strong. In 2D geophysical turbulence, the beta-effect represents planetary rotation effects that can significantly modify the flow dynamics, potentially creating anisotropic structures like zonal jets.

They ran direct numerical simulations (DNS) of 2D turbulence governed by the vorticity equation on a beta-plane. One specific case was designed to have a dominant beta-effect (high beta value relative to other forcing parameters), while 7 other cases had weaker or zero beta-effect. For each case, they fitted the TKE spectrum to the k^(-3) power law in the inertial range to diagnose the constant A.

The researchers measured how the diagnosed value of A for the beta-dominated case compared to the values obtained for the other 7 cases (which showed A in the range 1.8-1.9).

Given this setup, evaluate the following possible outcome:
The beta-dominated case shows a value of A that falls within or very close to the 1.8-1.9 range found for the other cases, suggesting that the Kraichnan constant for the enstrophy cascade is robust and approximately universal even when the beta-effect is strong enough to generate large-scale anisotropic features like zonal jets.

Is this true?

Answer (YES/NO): NO